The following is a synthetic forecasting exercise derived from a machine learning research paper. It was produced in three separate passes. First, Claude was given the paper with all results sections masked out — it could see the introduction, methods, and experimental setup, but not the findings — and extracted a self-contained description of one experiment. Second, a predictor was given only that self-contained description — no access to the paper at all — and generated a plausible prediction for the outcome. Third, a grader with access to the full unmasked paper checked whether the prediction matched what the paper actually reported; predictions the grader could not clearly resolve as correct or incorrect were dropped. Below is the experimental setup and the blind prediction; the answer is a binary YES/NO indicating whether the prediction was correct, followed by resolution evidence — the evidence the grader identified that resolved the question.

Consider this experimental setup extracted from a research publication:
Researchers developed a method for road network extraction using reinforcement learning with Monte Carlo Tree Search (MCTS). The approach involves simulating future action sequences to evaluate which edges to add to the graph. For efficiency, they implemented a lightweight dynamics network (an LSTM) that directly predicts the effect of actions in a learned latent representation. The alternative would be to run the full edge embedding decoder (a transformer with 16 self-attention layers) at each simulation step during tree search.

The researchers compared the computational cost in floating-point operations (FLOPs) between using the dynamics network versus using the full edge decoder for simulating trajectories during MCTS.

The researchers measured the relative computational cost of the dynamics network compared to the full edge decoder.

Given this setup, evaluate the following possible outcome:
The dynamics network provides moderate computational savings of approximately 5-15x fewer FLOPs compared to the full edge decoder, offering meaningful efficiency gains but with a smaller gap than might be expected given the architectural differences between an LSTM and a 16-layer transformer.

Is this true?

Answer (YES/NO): NO